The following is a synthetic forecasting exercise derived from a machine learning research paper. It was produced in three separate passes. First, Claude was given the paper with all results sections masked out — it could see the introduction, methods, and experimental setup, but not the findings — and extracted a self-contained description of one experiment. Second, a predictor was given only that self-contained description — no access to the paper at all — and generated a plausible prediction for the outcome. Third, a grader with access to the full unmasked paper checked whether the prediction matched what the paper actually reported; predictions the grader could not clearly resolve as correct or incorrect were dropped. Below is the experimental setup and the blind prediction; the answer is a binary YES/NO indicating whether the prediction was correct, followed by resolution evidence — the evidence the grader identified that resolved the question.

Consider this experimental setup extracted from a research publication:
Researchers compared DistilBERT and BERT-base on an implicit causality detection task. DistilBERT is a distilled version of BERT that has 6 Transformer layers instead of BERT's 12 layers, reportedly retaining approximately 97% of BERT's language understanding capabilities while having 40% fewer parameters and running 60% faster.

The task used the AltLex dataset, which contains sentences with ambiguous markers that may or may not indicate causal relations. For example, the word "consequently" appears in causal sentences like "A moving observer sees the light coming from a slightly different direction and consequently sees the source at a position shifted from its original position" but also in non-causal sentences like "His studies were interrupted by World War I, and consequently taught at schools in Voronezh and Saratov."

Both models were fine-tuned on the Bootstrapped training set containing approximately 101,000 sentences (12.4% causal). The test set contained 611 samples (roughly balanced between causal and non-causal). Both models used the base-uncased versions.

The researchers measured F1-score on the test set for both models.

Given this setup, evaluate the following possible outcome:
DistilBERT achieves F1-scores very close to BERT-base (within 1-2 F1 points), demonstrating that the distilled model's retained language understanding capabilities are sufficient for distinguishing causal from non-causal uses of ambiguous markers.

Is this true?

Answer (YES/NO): YES